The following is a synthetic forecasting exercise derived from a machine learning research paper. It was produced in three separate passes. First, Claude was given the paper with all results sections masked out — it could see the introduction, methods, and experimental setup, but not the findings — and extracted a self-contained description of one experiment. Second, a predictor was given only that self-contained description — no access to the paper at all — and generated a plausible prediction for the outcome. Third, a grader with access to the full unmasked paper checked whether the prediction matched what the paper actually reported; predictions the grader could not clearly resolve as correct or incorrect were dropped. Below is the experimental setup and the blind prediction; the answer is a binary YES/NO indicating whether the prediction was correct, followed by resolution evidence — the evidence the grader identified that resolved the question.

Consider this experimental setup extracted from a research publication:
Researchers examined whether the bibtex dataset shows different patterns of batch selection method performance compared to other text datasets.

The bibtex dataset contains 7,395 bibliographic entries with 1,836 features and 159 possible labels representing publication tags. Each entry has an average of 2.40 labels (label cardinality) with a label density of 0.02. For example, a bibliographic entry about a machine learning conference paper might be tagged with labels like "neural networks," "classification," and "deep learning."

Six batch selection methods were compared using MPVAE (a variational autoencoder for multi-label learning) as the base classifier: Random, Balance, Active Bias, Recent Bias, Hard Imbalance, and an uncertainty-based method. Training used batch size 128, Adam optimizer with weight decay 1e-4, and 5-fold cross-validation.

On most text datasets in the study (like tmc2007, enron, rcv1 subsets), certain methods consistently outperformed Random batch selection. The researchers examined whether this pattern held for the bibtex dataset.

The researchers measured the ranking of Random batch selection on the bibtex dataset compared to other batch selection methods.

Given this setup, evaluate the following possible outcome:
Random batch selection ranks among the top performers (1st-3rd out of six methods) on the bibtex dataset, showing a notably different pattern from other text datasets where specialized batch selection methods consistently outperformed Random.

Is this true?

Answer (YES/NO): YES